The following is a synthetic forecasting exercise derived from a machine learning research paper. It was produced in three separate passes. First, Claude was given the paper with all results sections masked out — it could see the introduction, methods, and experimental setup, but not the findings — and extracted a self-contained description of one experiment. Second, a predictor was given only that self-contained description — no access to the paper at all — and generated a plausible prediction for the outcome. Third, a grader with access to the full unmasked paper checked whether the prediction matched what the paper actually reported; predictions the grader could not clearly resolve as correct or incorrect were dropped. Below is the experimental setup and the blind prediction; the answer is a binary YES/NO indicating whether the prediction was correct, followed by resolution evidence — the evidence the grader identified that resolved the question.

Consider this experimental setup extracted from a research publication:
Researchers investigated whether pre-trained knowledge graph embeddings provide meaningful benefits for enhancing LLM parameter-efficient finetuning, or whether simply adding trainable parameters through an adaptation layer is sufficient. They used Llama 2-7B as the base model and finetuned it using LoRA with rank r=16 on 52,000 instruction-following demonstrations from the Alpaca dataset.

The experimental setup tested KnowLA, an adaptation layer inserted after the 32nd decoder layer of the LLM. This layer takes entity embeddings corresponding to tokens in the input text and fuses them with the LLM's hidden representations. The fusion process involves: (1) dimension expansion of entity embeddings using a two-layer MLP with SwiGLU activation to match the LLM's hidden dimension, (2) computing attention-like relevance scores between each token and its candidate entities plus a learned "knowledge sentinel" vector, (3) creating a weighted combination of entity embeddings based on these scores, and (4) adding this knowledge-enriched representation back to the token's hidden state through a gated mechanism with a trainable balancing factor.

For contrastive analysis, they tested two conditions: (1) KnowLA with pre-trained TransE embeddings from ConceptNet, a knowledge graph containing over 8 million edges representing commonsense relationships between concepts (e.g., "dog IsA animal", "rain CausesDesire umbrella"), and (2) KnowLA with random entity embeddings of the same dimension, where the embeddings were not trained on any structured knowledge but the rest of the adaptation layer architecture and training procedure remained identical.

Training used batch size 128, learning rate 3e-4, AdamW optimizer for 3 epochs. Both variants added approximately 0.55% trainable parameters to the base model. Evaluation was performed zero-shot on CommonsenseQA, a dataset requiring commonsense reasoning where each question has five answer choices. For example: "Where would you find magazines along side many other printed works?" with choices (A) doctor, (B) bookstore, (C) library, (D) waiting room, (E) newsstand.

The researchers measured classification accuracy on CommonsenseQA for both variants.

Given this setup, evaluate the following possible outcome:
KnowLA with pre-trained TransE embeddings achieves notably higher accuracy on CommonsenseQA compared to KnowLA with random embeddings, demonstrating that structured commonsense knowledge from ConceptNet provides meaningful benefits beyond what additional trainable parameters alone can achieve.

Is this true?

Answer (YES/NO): NO